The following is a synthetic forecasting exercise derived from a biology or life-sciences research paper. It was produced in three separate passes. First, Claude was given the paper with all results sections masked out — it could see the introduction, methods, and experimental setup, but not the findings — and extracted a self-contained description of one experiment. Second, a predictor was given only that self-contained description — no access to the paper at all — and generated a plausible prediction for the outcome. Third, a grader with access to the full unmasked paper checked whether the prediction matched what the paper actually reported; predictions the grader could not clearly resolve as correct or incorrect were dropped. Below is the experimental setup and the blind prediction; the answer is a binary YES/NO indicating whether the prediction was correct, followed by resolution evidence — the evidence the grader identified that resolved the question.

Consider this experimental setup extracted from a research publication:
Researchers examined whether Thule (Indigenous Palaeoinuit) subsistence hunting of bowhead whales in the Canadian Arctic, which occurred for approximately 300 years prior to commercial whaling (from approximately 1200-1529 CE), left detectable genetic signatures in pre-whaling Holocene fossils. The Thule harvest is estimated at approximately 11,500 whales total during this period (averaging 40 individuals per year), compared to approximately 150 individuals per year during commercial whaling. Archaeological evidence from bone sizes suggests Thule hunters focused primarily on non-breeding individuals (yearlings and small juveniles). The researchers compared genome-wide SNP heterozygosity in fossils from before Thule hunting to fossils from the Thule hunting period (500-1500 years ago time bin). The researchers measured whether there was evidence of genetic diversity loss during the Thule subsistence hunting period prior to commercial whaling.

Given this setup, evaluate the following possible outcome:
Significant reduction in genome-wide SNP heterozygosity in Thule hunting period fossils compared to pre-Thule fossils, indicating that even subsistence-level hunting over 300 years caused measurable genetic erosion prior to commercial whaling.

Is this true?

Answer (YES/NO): NO